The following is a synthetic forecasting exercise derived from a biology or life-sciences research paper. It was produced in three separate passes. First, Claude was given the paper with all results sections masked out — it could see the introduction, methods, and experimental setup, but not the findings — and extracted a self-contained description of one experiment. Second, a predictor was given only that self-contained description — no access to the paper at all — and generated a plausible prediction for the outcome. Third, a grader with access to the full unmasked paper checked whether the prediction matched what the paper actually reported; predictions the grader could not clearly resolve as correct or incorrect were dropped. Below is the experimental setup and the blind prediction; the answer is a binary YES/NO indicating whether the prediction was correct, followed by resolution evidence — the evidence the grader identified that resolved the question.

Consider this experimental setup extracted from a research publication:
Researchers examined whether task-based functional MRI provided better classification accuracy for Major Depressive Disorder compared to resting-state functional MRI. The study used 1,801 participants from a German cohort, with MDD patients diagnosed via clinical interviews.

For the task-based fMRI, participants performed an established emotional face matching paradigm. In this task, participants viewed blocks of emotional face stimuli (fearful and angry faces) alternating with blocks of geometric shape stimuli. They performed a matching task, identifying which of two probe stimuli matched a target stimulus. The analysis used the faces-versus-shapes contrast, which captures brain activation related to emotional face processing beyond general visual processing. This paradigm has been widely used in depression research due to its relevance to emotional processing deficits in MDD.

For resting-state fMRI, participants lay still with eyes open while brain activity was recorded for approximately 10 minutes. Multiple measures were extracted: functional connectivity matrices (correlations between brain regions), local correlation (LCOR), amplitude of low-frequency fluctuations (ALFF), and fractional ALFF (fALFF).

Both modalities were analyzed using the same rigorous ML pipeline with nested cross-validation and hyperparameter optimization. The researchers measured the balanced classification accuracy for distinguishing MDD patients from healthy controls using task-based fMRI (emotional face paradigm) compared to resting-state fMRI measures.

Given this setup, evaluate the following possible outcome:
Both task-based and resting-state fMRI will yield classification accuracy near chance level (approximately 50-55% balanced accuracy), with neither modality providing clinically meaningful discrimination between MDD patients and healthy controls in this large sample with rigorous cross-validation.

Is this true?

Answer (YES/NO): NO